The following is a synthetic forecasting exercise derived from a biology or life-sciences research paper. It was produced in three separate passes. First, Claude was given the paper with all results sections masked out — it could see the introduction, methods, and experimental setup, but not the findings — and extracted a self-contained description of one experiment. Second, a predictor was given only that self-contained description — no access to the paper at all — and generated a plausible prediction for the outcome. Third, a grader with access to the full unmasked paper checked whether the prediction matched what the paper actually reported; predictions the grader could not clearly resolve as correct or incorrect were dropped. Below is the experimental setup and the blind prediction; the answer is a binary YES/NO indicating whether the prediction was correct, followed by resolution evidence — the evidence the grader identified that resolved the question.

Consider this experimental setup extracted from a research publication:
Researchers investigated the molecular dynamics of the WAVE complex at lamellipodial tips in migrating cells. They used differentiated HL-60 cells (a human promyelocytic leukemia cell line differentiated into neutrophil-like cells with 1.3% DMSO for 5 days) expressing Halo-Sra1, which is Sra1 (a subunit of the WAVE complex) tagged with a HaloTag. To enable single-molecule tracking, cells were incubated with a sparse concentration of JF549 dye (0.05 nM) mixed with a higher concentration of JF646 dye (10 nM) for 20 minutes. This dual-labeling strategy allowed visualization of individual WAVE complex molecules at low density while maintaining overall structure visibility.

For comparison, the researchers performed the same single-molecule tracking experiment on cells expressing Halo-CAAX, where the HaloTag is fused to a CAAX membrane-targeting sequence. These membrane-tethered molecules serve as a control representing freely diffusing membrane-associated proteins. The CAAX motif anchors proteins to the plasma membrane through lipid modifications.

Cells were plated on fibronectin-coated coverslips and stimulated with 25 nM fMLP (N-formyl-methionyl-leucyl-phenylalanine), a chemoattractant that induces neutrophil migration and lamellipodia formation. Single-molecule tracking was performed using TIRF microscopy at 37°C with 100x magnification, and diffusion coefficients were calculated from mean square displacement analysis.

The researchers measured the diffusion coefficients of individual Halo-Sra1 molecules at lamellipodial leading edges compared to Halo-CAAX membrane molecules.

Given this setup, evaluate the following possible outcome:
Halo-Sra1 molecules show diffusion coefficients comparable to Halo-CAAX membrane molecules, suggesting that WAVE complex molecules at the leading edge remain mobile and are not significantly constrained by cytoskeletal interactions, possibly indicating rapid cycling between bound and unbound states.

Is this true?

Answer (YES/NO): NO